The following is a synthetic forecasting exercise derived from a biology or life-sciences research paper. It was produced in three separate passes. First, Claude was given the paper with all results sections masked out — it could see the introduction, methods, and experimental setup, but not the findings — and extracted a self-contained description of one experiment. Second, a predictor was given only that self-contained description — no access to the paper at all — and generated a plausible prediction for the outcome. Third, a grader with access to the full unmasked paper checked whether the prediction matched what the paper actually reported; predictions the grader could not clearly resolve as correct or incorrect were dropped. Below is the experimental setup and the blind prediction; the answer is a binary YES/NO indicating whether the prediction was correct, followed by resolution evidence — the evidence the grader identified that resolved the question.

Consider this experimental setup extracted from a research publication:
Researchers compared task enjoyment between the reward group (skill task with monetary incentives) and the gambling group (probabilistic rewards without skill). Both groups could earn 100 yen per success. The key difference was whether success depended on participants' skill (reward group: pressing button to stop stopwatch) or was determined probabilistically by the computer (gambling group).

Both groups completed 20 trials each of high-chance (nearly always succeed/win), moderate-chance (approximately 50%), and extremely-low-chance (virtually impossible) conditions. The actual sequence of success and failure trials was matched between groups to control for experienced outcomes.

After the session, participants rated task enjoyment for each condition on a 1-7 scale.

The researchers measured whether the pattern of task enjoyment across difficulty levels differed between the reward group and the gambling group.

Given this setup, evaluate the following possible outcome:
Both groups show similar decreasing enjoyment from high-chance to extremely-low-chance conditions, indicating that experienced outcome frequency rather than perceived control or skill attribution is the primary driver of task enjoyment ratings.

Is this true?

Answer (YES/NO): NO